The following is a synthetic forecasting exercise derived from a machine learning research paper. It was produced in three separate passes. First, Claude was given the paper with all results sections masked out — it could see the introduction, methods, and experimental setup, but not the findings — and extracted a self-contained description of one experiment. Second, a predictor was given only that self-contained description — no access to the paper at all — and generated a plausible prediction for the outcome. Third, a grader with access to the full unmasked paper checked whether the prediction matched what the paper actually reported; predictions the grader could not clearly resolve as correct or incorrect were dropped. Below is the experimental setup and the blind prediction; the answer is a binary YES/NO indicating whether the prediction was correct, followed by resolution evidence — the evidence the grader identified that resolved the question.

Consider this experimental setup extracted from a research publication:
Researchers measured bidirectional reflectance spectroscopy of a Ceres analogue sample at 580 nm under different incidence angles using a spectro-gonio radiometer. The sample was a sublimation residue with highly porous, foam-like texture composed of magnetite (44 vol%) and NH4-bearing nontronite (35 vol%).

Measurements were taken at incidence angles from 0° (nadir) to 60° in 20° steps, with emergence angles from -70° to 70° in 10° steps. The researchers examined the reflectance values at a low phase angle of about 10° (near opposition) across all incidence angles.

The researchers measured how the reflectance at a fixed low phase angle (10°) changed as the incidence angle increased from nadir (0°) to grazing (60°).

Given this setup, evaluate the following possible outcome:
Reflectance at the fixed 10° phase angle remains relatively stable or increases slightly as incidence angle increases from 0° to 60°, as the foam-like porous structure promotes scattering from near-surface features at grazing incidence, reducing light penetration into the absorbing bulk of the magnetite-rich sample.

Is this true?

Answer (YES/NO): NO